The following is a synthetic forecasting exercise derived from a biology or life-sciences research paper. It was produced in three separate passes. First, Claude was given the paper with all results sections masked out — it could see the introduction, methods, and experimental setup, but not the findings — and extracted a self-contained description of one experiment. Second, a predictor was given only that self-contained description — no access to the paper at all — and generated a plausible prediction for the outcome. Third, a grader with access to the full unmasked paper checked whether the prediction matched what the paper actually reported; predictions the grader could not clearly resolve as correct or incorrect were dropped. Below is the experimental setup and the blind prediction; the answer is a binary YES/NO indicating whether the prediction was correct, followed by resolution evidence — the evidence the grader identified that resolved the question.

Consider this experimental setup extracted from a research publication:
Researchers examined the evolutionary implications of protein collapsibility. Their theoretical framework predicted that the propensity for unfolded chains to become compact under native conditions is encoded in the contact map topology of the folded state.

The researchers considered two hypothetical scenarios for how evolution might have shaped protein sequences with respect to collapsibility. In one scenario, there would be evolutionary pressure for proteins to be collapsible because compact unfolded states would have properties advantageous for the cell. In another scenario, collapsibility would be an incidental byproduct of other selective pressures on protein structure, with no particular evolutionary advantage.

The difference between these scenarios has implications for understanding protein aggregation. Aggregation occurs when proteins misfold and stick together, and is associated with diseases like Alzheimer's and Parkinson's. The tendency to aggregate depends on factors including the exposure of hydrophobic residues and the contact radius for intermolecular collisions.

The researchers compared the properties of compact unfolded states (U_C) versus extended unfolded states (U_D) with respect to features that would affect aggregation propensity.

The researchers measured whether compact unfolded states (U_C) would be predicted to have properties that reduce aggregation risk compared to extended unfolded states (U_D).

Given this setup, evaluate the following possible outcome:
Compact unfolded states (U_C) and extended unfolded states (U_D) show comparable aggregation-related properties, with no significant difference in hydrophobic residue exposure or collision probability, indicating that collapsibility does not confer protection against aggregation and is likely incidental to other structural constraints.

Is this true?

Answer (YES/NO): NO